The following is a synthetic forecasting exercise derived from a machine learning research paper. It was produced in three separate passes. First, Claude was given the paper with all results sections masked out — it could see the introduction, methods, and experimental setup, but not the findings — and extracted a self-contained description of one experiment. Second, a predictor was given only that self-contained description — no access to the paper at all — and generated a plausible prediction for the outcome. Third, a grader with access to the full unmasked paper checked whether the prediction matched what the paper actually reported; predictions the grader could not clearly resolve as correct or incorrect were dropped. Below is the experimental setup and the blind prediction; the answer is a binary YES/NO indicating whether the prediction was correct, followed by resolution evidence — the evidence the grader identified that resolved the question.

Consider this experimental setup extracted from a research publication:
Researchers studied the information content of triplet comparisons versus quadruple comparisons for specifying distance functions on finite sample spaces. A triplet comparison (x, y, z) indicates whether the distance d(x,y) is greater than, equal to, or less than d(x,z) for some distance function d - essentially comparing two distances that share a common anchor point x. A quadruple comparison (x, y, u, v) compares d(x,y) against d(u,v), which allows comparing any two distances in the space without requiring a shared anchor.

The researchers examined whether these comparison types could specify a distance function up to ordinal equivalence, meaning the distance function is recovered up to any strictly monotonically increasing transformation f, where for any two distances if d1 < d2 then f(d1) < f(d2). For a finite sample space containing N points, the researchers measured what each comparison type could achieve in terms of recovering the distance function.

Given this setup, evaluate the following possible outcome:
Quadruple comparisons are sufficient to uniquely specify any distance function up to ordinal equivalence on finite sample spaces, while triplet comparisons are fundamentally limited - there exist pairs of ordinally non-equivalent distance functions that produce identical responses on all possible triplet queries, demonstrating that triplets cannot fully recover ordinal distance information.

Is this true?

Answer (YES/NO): YES